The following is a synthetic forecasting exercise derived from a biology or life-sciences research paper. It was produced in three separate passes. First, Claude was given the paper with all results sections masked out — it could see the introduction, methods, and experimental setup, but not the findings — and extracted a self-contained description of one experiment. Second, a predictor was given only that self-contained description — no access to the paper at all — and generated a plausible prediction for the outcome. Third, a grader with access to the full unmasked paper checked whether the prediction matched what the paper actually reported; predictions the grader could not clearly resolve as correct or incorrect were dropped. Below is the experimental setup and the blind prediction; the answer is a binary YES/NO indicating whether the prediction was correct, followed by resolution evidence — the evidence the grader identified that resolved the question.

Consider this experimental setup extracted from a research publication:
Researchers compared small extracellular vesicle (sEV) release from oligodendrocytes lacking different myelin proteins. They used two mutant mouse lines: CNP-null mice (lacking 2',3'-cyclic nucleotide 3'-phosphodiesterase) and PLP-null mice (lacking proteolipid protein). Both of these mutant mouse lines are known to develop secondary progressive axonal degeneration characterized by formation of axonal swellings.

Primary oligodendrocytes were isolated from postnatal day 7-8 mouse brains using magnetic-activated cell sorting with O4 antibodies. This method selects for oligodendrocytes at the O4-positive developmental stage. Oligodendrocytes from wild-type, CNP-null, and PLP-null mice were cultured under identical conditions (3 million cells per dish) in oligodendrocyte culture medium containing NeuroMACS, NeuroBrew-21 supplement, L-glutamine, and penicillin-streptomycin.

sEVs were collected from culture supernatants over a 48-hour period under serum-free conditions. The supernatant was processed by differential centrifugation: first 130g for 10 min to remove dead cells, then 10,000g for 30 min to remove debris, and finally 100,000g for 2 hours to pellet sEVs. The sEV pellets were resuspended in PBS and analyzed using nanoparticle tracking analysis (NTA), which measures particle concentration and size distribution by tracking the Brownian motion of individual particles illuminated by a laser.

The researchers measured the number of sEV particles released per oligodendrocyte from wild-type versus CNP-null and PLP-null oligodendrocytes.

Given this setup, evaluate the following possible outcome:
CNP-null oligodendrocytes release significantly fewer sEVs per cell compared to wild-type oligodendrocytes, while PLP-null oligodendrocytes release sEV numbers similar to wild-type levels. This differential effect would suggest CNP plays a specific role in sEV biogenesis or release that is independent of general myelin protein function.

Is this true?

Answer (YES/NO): NO